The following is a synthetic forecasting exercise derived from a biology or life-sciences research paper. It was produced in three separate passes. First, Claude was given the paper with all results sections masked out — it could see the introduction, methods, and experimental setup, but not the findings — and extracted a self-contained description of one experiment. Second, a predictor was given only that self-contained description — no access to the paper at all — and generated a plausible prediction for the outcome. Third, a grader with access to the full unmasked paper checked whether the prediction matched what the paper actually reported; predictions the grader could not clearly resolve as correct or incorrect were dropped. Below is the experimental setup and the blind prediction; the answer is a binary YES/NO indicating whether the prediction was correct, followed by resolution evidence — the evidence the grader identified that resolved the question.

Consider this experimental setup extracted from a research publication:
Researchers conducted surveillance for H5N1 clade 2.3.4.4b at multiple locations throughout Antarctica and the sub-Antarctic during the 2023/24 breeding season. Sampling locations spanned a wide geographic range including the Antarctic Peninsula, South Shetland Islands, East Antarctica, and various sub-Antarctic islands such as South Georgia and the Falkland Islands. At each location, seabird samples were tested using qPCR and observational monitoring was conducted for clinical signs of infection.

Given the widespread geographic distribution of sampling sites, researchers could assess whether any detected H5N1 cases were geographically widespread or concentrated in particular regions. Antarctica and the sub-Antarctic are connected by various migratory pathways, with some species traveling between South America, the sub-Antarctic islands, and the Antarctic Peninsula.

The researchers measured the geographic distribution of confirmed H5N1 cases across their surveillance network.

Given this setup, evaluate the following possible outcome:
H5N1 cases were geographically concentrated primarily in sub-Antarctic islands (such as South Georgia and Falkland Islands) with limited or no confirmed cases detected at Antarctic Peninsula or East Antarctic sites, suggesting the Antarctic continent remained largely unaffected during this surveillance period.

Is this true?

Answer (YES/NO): YES